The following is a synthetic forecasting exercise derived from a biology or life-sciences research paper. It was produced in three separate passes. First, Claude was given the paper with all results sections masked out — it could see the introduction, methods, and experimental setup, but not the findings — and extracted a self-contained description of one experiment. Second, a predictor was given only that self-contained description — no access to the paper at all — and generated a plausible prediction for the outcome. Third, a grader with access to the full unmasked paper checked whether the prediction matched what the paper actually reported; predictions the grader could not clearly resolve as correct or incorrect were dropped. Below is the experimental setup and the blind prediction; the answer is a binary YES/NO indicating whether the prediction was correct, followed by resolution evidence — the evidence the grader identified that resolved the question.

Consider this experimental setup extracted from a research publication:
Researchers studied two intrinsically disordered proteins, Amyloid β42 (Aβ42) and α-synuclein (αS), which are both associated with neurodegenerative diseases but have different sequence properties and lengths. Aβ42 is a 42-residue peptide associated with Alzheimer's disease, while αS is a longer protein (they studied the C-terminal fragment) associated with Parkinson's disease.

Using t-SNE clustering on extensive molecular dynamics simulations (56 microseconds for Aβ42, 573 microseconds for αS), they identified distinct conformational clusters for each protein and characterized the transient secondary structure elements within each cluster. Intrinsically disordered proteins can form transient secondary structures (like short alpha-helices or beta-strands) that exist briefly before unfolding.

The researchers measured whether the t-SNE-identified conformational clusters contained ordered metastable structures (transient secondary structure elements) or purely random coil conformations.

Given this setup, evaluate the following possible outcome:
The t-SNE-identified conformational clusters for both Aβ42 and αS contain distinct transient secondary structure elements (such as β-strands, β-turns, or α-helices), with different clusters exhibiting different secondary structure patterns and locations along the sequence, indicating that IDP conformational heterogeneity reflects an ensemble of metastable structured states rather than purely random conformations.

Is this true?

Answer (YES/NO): NO